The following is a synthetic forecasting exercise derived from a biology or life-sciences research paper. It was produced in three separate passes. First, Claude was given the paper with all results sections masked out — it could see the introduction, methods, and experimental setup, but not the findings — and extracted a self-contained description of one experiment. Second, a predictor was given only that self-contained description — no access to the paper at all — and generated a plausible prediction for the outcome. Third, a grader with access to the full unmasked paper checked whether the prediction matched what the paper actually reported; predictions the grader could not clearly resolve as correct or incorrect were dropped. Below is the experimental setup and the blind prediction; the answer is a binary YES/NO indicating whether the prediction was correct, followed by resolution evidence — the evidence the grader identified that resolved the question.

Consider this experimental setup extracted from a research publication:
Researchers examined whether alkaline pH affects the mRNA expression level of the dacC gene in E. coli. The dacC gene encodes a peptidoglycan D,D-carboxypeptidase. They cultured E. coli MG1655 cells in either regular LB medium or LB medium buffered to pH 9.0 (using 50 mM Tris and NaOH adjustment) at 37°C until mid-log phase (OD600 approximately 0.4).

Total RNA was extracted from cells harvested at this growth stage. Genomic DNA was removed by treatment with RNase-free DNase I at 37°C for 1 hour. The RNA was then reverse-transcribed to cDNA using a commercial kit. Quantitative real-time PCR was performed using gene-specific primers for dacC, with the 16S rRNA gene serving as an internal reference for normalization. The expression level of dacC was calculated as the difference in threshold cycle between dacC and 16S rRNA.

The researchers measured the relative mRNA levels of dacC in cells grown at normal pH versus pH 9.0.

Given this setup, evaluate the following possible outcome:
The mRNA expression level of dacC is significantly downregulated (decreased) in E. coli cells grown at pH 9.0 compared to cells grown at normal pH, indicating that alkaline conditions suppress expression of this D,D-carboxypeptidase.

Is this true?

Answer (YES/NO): NO